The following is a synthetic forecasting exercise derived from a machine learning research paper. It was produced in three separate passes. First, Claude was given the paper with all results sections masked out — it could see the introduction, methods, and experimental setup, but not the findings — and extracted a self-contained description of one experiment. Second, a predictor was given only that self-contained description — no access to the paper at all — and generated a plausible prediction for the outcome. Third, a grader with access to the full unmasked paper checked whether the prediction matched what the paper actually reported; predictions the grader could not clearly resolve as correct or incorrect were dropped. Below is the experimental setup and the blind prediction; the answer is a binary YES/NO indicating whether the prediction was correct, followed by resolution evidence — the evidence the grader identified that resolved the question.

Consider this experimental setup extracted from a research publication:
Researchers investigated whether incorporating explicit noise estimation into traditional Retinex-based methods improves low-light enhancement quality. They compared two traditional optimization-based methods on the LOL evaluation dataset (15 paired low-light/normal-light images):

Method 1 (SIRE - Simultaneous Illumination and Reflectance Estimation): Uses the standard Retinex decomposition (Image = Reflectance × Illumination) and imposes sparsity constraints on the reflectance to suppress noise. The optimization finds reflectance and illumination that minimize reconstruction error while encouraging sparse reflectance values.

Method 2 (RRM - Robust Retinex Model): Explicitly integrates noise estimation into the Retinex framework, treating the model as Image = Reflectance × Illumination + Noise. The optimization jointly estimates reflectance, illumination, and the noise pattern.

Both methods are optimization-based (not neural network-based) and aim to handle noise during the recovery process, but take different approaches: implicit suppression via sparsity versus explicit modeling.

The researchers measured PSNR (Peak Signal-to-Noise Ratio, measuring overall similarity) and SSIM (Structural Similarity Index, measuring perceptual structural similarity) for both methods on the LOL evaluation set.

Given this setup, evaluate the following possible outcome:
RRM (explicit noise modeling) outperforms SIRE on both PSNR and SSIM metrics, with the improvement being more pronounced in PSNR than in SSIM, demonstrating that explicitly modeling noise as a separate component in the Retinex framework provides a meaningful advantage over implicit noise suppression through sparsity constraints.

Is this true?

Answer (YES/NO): NO